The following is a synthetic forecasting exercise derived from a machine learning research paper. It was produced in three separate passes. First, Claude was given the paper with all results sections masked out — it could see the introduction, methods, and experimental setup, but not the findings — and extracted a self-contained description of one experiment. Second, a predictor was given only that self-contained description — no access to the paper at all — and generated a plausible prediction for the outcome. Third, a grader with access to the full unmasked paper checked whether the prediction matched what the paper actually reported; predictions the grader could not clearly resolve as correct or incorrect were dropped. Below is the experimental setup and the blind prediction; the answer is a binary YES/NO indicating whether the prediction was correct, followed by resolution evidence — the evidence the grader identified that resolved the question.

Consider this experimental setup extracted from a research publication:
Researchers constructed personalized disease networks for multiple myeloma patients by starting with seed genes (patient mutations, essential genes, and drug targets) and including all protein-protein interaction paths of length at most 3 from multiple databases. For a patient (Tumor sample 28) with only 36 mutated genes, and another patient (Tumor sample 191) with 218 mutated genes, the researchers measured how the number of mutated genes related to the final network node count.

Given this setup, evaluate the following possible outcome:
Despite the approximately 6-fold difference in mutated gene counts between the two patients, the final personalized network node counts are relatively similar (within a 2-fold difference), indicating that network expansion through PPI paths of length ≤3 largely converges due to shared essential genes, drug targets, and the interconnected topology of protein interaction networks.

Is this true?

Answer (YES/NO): YES